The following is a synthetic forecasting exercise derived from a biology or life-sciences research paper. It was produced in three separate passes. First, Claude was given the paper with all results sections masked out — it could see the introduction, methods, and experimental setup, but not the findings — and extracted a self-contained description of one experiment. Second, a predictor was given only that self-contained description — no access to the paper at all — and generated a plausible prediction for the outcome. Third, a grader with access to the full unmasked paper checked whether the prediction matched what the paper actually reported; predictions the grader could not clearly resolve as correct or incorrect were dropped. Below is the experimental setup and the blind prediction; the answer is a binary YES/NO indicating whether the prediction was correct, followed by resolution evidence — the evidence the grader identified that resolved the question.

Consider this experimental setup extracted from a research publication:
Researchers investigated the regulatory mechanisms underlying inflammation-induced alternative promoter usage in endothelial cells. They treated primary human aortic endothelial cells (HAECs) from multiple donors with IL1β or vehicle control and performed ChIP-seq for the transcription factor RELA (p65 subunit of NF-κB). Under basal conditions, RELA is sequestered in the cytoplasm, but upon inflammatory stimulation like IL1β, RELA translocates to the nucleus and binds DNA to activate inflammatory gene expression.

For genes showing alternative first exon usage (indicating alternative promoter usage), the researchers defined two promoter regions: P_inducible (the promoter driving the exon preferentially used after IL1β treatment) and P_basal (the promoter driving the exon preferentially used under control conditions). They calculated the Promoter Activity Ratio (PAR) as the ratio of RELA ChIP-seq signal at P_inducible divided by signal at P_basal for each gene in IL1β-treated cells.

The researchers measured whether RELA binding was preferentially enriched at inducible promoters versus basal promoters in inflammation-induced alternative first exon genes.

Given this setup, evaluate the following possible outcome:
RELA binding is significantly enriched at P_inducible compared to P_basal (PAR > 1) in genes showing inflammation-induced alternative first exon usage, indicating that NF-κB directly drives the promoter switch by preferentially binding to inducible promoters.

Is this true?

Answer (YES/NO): NO